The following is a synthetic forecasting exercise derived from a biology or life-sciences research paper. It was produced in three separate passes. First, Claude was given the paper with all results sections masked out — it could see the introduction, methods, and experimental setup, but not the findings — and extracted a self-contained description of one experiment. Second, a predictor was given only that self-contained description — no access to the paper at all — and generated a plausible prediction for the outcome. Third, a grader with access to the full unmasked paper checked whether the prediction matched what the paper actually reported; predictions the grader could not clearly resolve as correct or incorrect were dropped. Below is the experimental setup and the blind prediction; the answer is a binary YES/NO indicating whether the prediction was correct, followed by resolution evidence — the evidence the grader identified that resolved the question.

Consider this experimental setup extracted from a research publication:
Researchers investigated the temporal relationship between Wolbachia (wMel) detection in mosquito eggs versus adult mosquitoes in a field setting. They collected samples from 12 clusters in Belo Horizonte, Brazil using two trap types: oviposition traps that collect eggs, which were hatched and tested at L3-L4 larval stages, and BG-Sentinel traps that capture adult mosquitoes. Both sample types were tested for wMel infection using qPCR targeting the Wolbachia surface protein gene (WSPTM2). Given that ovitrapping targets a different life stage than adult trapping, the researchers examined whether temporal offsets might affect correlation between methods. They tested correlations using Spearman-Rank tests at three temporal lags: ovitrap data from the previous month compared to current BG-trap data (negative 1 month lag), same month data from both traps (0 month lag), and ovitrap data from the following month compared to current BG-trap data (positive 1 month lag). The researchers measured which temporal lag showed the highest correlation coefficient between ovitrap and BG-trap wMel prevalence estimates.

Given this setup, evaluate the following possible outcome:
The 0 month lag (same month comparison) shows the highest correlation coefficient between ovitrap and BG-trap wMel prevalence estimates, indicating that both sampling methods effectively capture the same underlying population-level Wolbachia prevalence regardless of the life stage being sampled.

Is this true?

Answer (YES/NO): NO